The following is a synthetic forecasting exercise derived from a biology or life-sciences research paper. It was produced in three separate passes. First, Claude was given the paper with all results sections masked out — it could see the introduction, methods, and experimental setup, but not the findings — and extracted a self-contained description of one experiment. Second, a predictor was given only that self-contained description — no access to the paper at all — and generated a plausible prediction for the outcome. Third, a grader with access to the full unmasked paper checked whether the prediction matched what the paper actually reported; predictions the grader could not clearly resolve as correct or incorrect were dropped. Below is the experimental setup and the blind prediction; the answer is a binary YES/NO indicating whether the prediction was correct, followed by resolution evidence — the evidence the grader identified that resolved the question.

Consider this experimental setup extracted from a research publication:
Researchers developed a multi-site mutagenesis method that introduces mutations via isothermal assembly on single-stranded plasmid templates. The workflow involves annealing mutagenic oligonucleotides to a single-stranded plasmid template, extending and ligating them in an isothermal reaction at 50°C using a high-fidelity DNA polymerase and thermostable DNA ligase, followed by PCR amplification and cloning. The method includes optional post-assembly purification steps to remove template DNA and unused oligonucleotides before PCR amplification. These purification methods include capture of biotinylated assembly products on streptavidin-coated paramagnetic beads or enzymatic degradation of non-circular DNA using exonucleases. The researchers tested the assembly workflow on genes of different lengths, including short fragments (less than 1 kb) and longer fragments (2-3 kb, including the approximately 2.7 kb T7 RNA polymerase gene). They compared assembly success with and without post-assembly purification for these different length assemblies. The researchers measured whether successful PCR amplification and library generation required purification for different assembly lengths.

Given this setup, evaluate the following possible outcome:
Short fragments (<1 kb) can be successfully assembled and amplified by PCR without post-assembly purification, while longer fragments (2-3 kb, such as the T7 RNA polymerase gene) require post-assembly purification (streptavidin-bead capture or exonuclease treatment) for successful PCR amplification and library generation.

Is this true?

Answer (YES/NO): YES